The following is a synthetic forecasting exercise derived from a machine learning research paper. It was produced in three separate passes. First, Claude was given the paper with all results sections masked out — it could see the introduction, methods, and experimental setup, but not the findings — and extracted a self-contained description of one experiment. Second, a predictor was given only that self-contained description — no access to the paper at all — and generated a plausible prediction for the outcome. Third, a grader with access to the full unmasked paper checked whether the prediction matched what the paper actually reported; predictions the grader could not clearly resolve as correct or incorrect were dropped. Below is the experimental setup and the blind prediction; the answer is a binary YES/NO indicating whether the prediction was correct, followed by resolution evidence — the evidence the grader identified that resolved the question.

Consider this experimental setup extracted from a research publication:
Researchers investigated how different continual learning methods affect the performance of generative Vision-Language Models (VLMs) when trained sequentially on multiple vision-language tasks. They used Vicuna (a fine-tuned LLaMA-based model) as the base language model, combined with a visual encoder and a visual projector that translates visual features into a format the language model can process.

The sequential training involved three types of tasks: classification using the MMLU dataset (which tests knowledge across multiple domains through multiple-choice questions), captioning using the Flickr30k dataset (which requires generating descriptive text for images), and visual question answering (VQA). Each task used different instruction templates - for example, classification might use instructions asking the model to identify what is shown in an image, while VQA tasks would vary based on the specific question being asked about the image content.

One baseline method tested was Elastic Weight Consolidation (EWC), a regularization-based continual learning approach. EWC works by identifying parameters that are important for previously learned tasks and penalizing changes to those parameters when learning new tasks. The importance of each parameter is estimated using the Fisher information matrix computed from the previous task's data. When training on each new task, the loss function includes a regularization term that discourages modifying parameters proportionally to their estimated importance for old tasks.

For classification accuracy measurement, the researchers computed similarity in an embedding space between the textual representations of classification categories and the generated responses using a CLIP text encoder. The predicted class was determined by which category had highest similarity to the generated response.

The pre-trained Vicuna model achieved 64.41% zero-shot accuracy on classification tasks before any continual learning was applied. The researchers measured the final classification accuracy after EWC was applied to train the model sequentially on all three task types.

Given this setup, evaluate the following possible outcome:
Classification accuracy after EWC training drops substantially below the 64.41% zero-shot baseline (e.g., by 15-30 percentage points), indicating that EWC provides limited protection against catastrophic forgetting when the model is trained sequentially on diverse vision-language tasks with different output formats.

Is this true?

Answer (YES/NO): NO